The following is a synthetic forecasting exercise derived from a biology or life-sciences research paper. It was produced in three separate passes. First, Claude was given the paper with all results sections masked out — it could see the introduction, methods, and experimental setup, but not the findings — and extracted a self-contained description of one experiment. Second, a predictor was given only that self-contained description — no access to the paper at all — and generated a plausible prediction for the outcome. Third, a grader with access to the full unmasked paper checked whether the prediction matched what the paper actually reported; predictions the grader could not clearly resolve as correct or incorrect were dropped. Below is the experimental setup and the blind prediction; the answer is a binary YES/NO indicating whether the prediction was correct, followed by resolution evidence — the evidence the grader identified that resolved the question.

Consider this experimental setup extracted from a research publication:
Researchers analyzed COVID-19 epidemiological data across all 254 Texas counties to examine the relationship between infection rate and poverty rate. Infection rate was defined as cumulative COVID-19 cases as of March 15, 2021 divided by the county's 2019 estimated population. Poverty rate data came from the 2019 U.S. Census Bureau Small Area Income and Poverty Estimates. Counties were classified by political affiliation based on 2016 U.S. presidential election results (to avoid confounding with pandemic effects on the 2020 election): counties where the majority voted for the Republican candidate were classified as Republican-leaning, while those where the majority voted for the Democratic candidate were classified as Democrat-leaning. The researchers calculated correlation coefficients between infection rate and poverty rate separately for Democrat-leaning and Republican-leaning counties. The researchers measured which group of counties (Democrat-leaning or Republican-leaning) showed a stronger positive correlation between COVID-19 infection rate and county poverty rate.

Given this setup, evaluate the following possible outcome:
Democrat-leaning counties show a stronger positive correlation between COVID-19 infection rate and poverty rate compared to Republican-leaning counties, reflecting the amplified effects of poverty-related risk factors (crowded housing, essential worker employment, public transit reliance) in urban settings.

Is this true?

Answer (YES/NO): YES